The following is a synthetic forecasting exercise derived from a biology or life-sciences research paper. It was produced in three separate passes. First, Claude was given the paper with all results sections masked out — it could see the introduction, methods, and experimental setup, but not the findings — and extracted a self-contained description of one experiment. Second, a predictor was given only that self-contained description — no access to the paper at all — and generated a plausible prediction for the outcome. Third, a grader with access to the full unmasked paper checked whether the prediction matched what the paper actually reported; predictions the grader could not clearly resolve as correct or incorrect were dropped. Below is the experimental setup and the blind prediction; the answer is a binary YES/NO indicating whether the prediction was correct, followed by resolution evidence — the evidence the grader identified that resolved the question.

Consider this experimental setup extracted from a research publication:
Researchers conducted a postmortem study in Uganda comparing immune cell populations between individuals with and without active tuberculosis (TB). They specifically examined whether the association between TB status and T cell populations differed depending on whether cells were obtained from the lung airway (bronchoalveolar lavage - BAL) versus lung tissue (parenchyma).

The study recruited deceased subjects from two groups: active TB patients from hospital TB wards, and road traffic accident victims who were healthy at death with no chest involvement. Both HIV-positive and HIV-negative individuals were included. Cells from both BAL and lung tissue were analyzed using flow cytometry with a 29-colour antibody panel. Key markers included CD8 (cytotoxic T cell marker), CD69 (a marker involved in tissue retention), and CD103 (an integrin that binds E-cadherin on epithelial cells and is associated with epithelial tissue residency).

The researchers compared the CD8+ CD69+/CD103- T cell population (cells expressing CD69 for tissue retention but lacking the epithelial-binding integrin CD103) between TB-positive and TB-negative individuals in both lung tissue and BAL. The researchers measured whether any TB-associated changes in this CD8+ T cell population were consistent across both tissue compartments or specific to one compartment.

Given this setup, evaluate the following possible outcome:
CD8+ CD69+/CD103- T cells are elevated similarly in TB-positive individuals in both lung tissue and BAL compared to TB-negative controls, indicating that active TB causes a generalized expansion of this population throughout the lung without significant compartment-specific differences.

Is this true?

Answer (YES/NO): NO